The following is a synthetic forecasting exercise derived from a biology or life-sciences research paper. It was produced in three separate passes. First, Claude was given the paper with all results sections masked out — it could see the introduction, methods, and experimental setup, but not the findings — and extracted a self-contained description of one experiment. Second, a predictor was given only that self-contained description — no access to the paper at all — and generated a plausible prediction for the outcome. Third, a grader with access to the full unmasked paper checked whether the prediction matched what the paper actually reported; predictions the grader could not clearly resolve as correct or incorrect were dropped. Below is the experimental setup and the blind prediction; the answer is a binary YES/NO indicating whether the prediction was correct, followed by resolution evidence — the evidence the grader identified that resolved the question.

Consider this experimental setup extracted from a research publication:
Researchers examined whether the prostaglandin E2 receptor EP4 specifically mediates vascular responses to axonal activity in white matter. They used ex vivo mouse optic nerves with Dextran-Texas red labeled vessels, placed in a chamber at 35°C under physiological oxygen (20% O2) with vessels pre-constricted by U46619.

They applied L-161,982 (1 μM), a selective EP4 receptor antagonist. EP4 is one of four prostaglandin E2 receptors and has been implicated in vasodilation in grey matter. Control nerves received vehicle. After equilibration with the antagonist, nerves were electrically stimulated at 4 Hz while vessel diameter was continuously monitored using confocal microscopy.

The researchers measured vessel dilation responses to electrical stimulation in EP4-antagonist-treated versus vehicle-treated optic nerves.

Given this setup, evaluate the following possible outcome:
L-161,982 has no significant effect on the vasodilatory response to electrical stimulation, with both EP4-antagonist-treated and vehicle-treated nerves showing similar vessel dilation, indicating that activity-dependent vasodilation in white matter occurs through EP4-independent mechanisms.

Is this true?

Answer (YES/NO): NO